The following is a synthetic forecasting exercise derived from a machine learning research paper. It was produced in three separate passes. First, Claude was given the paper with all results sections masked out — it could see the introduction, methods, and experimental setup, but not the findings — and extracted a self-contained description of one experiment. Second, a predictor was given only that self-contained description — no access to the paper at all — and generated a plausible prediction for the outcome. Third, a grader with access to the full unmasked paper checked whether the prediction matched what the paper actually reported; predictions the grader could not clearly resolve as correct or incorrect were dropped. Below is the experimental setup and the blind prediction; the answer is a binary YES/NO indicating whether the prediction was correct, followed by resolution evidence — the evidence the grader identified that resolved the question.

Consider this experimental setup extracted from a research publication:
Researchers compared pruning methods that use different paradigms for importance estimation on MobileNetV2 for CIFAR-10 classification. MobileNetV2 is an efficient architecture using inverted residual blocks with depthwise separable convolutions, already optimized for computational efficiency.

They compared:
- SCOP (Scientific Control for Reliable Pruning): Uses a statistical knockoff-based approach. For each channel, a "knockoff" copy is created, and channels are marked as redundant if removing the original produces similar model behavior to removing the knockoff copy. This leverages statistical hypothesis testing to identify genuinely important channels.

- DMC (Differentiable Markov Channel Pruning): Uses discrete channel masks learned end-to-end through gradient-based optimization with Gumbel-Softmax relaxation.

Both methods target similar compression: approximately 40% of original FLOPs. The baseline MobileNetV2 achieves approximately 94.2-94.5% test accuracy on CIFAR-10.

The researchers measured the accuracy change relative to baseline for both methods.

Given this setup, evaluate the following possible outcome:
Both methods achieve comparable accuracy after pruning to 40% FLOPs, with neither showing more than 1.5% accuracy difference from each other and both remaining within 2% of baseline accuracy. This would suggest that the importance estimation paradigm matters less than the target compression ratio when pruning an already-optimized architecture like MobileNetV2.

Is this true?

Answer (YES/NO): YES